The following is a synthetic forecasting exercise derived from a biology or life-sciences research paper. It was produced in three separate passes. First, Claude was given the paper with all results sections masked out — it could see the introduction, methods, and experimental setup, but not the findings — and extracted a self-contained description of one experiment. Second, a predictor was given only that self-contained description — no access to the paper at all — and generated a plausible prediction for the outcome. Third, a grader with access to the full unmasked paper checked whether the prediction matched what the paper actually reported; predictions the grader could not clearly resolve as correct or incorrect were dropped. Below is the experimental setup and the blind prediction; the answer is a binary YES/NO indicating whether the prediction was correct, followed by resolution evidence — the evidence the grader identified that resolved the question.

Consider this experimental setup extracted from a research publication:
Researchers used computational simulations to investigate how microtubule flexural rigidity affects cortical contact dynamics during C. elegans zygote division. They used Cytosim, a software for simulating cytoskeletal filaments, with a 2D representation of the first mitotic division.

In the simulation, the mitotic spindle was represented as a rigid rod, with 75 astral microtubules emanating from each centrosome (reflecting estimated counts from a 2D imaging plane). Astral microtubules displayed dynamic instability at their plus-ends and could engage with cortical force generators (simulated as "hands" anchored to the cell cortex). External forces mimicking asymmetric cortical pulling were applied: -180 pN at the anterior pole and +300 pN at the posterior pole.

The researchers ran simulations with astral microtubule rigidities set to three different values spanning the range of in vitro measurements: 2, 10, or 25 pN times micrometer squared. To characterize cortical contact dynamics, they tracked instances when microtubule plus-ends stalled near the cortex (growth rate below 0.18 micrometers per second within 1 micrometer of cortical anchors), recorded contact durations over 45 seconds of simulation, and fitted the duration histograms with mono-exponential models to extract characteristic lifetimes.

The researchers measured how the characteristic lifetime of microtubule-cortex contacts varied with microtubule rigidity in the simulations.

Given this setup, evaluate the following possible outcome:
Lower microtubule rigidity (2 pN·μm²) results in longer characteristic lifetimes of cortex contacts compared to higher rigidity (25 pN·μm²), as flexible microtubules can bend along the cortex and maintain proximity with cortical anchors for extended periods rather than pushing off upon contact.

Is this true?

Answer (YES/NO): YES